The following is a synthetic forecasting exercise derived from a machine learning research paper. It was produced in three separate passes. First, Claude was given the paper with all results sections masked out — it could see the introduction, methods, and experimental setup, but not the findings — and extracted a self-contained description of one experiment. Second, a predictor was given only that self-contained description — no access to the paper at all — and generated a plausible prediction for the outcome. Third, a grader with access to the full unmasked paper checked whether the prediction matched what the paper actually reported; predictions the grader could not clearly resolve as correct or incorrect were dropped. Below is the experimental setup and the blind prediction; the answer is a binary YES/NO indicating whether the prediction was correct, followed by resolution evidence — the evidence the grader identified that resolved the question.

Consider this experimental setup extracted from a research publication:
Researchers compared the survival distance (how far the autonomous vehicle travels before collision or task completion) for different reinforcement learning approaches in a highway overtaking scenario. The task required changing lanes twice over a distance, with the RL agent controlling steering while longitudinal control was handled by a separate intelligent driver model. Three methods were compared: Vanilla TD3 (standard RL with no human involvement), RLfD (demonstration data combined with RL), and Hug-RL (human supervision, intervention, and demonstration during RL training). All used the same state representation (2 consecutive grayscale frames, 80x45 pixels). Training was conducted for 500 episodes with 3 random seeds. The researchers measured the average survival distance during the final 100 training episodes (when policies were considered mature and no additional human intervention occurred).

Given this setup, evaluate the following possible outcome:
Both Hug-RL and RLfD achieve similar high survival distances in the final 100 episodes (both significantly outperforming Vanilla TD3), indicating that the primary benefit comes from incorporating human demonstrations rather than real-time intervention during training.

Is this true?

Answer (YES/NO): NO